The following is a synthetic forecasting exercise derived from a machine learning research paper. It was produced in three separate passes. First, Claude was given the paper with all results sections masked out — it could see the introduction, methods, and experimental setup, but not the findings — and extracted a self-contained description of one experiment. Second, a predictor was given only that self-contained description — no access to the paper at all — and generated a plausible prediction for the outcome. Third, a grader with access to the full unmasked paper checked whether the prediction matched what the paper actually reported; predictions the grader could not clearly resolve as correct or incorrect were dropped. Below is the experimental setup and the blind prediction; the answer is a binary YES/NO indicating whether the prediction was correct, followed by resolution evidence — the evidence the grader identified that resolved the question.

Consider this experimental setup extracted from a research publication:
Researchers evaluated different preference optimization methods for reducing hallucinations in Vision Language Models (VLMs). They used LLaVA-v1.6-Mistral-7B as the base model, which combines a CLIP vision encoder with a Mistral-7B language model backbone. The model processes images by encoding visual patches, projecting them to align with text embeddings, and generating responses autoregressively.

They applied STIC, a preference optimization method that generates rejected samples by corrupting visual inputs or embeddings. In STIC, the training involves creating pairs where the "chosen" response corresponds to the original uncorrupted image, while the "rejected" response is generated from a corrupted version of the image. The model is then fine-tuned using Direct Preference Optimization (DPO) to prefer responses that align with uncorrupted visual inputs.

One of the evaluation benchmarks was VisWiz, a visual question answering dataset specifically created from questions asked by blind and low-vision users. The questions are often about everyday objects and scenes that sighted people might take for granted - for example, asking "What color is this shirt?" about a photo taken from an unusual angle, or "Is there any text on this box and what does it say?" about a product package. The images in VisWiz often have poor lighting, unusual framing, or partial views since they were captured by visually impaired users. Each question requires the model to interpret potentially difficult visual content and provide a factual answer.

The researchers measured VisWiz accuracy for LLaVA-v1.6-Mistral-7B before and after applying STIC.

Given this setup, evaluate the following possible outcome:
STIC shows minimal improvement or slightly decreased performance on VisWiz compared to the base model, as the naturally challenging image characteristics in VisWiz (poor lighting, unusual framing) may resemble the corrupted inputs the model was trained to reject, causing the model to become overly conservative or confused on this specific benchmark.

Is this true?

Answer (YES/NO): NO